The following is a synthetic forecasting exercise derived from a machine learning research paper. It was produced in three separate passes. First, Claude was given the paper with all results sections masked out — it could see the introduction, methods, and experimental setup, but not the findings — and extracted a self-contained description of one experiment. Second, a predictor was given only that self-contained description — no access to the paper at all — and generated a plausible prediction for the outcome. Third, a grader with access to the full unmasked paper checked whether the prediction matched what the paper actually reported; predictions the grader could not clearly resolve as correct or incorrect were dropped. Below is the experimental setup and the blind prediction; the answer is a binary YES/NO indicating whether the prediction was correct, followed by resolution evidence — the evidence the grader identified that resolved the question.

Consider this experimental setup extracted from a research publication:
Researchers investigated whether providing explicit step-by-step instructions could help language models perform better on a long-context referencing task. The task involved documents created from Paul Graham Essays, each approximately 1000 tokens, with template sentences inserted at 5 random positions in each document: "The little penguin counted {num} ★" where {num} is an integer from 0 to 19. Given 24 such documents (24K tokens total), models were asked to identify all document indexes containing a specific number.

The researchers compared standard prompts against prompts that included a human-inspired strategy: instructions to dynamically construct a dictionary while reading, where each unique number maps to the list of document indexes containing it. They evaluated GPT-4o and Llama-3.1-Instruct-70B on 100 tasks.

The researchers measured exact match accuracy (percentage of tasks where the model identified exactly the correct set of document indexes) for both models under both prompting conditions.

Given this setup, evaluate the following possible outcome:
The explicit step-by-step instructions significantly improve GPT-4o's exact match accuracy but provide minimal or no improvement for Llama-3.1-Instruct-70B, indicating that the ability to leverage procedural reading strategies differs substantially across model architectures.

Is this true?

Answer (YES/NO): NO